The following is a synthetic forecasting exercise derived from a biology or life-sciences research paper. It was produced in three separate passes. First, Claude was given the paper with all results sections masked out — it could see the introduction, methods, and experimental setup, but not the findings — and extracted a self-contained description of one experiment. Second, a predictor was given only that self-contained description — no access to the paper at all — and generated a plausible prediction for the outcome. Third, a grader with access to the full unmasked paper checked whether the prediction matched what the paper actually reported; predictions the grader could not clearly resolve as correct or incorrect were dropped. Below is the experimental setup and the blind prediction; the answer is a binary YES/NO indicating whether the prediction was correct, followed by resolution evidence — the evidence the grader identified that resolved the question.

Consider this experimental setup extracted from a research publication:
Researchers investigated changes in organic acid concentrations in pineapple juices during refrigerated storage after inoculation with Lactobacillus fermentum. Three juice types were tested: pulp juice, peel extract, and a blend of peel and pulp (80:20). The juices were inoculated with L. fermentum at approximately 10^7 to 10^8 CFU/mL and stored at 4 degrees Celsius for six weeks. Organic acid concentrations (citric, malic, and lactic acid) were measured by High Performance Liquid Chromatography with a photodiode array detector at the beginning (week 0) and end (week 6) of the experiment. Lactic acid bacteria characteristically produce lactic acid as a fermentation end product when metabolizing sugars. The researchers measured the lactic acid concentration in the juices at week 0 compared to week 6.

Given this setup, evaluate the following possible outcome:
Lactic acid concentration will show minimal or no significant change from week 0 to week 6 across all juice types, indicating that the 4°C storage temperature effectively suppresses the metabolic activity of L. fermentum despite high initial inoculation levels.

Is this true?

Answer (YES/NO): NO